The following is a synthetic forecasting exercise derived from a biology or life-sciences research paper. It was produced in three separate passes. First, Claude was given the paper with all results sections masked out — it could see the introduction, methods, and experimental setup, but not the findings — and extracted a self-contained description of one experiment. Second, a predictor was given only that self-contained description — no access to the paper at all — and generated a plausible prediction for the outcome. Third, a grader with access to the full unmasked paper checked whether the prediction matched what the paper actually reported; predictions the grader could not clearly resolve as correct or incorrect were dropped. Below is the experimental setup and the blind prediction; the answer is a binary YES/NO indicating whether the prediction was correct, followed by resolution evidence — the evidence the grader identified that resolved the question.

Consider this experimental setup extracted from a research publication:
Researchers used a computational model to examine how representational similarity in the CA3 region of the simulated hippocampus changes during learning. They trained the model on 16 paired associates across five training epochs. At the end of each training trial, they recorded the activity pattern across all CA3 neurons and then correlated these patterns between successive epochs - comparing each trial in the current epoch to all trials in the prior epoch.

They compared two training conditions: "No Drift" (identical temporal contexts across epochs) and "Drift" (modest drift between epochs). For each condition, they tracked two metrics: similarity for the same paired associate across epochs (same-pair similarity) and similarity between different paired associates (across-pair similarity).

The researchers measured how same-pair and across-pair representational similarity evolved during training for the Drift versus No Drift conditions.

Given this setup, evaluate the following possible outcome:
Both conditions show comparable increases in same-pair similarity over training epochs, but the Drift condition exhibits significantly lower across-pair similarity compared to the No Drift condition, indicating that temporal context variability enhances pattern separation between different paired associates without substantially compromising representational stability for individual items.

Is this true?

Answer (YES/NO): NO